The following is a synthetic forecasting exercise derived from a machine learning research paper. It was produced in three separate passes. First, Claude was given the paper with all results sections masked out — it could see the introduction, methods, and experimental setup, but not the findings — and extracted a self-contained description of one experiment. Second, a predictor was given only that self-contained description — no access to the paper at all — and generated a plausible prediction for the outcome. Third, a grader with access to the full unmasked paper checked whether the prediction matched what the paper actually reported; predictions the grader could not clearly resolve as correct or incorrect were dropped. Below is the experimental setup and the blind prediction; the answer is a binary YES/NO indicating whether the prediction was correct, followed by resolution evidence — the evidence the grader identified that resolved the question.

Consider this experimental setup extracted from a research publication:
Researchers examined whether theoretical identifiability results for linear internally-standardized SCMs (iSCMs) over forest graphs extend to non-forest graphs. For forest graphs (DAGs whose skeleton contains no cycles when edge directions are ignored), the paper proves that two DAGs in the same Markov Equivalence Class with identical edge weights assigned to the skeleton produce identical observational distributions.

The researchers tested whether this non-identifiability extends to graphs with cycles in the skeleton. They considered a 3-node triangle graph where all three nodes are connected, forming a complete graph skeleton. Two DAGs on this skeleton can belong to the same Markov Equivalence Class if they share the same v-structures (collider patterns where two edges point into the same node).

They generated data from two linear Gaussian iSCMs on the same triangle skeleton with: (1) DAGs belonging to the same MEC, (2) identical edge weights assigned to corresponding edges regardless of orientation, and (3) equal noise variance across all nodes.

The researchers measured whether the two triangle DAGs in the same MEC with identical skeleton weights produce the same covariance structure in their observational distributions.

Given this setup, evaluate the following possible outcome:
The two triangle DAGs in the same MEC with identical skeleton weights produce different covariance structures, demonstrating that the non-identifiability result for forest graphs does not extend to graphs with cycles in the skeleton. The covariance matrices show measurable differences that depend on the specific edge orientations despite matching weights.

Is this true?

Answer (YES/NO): YES